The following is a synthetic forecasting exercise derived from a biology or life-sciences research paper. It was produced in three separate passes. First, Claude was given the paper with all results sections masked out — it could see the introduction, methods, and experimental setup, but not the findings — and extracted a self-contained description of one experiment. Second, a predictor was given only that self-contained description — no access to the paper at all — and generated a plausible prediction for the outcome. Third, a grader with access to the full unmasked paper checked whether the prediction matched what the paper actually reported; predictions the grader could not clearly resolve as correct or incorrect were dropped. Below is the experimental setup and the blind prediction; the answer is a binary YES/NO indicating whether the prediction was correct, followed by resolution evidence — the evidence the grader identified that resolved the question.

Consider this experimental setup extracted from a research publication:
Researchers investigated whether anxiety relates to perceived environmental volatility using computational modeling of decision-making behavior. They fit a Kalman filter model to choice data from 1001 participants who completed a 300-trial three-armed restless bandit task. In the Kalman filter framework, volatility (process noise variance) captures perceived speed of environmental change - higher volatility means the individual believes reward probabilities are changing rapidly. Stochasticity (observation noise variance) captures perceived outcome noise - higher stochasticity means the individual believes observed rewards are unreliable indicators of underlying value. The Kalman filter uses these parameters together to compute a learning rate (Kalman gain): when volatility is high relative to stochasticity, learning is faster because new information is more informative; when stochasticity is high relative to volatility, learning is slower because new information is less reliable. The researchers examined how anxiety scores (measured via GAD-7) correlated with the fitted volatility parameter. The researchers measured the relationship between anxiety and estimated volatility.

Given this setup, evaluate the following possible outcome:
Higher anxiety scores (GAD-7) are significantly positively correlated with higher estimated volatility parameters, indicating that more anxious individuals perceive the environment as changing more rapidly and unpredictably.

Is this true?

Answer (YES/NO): YES